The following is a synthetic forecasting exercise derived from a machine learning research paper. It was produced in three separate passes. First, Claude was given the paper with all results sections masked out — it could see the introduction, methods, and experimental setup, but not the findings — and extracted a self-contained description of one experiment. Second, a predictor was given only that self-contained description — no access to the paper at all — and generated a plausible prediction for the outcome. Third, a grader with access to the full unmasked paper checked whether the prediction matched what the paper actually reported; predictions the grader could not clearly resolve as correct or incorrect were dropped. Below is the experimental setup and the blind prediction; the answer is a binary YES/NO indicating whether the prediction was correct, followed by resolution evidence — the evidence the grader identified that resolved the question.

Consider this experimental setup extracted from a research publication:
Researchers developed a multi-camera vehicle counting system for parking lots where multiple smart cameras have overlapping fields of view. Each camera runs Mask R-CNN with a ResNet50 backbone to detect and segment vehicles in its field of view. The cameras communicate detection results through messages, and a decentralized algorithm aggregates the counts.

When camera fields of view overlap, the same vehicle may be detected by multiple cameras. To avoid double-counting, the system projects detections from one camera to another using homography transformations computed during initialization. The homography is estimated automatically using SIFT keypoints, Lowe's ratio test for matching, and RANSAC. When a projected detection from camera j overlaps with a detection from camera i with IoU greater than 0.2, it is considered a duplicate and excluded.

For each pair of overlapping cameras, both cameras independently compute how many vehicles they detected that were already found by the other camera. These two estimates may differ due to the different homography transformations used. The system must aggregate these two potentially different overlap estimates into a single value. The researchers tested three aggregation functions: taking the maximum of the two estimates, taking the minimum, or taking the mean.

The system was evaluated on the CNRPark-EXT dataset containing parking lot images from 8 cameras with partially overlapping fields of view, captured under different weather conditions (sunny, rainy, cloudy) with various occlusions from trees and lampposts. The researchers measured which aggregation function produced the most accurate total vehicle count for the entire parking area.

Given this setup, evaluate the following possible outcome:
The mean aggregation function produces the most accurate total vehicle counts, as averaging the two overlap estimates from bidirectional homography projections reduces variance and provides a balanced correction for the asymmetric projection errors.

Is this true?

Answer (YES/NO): YES